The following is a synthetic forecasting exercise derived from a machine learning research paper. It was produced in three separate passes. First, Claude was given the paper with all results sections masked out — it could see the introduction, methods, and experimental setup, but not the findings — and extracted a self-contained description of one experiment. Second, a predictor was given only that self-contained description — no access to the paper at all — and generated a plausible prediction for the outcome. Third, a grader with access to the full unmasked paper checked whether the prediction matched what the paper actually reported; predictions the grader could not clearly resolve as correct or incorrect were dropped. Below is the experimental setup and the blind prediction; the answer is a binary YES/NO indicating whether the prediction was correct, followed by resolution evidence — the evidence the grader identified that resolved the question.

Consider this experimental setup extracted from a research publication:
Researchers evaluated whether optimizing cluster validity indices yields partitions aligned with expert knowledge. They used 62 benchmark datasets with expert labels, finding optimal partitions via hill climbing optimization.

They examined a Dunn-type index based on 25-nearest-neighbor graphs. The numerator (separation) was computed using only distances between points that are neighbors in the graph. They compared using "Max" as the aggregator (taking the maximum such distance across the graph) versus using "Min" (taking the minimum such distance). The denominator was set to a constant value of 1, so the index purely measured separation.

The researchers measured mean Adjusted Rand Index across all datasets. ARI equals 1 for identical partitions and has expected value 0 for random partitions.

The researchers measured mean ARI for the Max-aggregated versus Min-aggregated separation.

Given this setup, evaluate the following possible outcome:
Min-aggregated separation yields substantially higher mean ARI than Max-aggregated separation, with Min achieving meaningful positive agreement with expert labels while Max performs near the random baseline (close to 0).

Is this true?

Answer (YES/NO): NO